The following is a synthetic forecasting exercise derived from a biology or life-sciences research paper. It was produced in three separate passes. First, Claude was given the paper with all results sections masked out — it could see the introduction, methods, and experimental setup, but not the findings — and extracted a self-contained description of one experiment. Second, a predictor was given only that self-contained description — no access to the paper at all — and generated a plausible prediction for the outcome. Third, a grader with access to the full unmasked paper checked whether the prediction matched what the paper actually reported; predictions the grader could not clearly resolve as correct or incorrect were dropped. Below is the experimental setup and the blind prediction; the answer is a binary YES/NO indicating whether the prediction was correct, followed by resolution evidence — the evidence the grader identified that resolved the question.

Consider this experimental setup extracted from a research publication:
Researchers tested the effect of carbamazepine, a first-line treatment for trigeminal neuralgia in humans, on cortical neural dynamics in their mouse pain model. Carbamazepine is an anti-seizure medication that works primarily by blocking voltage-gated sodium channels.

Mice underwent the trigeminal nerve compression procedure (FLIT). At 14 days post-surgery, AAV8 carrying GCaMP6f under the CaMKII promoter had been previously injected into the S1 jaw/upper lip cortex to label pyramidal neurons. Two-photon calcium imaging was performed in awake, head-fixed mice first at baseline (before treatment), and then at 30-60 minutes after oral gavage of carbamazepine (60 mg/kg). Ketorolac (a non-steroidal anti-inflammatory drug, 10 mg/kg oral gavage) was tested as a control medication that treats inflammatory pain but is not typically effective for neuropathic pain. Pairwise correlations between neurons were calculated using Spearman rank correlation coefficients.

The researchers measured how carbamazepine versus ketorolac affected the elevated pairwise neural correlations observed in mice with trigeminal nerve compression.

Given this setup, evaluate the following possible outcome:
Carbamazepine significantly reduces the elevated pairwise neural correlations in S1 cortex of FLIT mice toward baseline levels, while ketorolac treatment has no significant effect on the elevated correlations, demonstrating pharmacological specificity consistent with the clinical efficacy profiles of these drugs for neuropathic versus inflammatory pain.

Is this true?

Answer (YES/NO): YES